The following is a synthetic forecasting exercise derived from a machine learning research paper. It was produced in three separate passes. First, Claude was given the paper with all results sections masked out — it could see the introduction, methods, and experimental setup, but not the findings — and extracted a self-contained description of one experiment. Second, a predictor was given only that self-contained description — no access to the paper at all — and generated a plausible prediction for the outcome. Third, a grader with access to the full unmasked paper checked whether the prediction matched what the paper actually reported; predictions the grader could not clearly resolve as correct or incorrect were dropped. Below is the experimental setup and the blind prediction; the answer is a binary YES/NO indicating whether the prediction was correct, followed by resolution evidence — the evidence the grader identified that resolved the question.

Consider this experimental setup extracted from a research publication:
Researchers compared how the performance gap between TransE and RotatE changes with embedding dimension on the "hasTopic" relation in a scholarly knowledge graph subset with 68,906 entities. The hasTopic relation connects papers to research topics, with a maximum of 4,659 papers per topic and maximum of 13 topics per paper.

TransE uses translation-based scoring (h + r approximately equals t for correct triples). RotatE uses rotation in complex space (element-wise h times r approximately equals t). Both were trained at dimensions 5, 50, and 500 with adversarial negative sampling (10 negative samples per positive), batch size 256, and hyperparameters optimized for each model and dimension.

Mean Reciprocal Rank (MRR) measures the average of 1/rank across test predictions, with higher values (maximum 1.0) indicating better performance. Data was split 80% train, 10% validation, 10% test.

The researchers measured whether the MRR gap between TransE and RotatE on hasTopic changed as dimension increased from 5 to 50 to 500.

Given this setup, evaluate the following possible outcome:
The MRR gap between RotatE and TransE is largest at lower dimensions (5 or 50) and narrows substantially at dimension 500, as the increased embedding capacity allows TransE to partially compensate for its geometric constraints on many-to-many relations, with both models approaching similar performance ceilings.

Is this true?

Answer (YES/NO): NO